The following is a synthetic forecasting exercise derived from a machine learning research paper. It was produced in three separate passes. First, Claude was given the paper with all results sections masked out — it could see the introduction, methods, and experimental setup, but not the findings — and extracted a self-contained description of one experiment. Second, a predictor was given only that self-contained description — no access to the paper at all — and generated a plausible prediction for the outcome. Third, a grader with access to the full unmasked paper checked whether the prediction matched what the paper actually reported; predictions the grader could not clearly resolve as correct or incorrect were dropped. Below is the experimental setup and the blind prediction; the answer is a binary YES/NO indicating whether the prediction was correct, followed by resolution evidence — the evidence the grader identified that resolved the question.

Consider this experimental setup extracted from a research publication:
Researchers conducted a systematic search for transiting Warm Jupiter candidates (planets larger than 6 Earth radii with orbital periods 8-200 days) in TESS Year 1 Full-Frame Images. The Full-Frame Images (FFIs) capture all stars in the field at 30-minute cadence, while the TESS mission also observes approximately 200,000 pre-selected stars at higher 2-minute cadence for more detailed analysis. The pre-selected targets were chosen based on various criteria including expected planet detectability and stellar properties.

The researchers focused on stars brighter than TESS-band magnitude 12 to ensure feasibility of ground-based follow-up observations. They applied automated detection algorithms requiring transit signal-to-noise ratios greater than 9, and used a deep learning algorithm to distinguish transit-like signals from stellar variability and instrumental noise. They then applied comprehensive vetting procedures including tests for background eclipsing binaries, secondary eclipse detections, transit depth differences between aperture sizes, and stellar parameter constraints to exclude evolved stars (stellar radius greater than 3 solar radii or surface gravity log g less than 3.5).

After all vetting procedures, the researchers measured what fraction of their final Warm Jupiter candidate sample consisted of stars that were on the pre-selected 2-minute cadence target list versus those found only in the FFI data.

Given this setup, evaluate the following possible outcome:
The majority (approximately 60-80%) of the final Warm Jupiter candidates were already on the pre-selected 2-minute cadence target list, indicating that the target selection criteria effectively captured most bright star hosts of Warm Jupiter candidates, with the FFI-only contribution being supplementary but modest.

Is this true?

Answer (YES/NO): NO